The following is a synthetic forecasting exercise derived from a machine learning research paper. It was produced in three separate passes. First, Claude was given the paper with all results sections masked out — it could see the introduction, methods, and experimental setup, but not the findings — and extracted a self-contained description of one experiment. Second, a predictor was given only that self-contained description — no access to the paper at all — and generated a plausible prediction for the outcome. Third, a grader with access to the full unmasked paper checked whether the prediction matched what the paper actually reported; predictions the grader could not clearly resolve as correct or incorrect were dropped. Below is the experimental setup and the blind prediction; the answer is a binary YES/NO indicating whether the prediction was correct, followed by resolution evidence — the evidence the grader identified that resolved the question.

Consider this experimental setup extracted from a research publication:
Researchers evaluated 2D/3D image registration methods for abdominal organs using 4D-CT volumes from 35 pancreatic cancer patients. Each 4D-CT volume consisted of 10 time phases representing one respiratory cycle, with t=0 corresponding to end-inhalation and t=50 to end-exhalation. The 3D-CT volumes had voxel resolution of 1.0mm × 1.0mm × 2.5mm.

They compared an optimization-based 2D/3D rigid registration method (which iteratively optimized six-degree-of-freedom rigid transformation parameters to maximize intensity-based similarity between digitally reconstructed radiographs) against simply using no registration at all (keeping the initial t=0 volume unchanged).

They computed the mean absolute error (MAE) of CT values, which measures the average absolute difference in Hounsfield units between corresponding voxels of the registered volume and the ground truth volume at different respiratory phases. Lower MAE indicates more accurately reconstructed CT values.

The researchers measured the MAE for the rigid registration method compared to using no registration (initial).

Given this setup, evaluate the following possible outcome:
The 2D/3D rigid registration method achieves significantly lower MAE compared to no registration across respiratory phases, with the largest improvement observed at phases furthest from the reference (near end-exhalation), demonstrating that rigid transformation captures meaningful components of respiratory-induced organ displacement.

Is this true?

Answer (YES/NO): NO